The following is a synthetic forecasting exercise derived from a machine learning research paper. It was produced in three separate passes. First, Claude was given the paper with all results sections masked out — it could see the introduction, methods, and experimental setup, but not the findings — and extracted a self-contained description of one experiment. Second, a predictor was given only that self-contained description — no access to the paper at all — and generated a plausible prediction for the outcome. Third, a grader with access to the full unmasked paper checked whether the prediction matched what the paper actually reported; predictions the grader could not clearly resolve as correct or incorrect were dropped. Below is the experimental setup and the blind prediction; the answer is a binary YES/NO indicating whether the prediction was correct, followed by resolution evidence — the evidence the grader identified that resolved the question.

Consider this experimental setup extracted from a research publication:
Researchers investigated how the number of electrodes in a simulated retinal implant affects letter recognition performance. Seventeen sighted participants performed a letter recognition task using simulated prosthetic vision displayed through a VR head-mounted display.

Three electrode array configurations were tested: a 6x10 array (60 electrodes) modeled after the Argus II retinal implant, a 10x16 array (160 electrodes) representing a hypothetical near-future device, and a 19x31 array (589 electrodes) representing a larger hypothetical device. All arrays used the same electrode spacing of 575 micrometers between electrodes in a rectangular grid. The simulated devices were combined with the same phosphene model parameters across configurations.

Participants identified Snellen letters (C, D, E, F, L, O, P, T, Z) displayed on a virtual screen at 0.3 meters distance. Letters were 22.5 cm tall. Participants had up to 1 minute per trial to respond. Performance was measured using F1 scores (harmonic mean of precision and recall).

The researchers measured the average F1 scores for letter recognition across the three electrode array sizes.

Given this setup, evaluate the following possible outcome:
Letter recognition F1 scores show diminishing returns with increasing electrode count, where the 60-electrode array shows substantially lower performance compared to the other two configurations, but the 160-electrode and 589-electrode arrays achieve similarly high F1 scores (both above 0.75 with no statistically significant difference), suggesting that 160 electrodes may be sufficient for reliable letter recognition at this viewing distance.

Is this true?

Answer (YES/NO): NO